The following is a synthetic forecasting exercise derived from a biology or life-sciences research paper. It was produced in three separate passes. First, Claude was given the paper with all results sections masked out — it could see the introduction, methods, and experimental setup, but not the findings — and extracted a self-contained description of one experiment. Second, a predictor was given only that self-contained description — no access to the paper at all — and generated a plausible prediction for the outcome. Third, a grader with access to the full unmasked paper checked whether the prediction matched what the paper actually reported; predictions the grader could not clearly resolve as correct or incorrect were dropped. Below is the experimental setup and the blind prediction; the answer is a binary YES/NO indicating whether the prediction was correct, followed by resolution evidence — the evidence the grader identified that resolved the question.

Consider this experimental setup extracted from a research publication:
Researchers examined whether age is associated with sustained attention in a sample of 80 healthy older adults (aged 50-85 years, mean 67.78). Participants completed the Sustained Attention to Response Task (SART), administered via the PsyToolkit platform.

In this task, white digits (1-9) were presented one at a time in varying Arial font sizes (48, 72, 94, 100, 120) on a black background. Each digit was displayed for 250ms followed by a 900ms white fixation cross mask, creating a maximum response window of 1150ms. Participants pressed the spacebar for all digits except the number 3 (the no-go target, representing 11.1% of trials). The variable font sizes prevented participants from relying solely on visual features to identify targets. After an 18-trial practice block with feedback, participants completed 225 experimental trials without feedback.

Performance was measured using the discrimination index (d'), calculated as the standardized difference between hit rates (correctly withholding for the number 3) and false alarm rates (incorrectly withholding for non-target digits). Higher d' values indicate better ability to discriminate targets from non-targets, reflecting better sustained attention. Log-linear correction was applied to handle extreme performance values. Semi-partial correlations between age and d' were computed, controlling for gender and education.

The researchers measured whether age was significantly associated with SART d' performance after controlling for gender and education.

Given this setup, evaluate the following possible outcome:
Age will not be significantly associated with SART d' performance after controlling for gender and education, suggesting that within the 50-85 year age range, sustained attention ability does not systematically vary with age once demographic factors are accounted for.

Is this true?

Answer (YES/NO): YES